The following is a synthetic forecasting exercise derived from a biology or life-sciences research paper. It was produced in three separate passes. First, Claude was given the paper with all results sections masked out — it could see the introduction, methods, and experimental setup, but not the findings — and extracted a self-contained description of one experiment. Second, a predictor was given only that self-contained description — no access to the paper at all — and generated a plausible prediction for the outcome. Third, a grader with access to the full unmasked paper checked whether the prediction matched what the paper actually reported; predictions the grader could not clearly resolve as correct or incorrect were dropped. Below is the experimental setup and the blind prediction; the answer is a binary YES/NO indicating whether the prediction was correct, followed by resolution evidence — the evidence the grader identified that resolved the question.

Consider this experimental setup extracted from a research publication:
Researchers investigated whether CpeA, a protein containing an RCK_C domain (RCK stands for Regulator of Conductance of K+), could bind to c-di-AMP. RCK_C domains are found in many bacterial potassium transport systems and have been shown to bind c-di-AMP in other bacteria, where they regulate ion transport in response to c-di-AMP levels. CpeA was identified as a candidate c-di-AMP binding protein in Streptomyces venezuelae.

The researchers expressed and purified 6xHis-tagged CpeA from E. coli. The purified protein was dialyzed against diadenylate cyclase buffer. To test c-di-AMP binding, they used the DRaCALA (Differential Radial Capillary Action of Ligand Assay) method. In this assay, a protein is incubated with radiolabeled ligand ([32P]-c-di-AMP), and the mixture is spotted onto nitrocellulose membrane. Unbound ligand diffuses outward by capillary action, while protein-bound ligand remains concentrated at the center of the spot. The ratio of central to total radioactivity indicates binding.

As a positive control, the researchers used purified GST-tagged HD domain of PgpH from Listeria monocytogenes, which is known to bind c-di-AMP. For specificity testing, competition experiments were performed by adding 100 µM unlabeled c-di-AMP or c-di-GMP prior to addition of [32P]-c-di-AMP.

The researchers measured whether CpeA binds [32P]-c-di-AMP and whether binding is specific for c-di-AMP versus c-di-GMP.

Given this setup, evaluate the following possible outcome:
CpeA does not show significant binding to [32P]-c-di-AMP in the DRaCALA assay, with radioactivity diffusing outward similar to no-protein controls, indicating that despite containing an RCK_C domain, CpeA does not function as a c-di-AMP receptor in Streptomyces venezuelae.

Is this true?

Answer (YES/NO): NO